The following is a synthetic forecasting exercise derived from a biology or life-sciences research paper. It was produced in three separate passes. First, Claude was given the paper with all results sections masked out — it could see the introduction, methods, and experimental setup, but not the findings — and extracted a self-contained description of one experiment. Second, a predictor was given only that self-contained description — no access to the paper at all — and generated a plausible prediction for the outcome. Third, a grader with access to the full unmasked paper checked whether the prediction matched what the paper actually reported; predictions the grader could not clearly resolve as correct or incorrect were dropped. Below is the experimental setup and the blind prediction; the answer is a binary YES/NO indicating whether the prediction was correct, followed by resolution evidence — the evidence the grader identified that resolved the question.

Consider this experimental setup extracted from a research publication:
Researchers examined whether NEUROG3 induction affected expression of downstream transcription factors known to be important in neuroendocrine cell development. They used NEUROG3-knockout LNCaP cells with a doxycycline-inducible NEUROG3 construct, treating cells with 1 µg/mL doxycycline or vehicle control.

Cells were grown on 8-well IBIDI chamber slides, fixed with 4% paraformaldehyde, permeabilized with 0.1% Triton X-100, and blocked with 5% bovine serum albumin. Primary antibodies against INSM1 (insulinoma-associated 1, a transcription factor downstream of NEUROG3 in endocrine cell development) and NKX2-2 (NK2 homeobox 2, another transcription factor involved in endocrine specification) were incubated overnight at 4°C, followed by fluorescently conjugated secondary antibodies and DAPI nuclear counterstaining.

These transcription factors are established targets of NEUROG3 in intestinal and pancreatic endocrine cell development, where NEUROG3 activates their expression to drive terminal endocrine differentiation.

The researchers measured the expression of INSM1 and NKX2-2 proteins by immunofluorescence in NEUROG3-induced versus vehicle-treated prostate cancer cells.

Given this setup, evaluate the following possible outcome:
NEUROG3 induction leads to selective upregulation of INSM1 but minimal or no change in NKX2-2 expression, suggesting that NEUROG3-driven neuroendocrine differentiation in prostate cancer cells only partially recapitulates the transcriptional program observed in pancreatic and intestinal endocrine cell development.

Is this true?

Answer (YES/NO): NO